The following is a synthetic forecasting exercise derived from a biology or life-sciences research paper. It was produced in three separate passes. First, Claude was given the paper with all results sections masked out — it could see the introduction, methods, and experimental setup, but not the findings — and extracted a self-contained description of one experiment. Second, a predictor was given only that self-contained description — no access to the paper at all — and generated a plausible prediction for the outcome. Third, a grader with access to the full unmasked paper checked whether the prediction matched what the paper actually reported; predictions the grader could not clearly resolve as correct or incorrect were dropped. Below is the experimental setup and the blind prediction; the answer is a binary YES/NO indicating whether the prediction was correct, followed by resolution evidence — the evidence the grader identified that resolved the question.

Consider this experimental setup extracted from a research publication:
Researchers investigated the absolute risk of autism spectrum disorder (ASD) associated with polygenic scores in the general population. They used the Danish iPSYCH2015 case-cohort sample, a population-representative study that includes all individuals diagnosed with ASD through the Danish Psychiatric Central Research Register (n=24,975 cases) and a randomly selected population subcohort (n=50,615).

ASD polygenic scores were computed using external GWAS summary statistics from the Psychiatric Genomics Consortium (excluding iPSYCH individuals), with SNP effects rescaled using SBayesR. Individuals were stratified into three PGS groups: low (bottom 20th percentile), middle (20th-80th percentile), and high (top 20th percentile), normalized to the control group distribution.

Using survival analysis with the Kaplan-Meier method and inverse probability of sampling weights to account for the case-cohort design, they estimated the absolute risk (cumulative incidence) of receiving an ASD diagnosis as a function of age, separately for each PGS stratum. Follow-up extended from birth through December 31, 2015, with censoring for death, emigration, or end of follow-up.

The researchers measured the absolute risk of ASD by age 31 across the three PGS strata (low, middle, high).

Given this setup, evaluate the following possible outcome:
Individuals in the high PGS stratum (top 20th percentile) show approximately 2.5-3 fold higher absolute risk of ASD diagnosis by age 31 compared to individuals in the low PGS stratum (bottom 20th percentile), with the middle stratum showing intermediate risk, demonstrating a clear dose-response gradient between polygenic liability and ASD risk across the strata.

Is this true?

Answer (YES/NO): NO